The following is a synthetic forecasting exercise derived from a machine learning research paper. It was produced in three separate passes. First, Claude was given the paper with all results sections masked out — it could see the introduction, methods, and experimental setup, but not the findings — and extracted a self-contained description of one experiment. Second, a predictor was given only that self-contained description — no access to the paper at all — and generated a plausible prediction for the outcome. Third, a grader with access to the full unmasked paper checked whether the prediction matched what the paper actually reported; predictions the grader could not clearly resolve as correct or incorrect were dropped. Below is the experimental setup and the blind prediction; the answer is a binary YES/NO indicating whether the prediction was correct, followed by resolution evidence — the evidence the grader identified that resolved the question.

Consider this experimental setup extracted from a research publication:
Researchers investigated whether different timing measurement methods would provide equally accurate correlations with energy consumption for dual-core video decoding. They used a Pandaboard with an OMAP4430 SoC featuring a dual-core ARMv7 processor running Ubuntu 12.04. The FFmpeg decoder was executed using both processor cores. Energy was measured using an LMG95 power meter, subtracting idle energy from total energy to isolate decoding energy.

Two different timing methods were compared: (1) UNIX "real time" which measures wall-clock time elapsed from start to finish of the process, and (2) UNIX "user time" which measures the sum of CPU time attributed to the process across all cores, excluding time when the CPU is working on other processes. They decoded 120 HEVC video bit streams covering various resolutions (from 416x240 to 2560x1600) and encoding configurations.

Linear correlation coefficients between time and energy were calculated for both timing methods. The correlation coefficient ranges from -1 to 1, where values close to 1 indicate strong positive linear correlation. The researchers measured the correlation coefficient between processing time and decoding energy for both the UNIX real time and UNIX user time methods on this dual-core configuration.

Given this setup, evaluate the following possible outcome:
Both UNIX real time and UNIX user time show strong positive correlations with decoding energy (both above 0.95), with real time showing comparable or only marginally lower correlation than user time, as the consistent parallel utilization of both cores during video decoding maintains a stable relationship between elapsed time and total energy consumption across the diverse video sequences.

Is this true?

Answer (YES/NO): YES